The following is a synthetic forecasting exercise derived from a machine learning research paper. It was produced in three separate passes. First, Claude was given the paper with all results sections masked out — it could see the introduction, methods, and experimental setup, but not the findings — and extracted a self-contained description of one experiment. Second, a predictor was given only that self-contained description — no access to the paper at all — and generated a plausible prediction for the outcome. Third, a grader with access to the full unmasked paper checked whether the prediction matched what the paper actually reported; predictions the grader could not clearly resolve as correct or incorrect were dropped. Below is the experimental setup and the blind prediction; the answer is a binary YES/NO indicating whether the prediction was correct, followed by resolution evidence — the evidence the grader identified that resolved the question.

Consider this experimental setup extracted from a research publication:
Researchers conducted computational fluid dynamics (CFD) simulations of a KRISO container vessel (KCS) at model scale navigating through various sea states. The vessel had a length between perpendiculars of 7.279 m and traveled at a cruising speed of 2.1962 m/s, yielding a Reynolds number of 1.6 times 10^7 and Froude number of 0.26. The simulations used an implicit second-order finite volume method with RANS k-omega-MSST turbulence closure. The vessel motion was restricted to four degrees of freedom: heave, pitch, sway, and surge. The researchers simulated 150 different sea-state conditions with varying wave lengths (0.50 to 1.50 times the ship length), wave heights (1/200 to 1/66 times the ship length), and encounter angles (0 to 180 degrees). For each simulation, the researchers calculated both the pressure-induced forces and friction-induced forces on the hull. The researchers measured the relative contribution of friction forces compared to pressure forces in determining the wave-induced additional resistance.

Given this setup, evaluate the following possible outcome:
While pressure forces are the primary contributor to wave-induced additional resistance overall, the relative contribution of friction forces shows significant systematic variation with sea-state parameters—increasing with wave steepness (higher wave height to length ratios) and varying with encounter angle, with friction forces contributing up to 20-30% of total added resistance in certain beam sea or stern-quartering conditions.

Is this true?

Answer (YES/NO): NO